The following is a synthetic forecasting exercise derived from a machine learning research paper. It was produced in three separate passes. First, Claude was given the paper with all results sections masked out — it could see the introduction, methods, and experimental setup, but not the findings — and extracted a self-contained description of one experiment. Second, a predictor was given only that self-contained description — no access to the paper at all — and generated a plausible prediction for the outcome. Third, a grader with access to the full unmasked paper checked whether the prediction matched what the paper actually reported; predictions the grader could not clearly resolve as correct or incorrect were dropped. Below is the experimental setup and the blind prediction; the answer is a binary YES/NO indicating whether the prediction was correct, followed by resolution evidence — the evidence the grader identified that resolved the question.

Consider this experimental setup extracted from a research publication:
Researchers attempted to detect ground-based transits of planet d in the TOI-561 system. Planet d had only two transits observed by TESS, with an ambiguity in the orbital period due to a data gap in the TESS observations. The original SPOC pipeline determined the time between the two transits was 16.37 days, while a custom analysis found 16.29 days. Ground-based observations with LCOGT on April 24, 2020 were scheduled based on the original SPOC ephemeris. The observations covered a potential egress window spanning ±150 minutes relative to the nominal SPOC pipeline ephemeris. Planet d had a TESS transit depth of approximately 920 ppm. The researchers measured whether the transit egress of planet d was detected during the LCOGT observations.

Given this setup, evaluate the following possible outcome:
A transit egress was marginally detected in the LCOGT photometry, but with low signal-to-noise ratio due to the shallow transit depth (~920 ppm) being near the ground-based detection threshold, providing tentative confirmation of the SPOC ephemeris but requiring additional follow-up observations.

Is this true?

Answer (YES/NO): NO